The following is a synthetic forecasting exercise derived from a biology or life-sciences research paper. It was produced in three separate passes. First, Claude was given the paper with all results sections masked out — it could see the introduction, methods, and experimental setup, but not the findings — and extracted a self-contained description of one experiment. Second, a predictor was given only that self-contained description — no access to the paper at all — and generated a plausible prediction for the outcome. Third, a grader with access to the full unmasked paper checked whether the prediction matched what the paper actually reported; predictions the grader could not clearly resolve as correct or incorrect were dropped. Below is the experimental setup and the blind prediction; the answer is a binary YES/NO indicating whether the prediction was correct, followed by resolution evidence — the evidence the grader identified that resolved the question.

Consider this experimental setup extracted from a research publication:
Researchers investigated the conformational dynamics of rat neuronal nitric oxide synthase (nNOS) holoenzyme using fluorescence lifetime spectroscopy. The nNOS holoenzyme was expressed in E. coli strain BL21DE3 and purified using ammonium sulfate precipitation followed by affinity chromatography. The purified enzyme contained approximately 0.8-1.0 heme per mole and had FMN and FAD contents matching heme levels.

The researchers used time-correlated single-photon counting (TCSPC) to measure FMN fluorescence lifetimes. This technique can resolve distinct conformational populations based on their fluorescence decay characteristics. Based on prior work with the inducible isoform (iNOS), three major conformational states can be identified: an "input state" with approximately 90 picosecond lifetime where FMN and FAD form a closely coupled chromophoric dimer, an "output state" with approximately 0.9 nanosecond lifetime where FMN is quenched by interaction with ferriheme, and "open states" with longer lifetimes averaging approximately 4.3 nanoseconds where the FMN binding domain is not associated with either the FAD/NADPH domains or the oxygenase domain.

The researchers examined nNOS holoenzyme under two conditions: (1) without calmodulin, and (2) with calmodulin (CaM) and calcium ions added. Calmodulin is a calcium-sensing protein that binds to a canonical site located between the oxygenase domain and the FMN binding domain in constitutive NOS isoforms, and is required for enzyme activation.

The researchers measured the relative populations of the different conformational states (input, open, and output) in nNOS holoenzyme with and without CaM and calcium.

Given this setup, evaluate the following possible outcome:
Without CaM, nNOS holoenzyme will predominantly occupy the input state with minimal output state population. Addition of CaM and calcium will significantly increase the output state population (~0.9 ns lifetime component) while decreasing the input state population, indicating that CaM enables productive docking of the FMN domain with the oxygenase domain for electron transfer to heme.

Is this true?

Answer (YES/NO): YES